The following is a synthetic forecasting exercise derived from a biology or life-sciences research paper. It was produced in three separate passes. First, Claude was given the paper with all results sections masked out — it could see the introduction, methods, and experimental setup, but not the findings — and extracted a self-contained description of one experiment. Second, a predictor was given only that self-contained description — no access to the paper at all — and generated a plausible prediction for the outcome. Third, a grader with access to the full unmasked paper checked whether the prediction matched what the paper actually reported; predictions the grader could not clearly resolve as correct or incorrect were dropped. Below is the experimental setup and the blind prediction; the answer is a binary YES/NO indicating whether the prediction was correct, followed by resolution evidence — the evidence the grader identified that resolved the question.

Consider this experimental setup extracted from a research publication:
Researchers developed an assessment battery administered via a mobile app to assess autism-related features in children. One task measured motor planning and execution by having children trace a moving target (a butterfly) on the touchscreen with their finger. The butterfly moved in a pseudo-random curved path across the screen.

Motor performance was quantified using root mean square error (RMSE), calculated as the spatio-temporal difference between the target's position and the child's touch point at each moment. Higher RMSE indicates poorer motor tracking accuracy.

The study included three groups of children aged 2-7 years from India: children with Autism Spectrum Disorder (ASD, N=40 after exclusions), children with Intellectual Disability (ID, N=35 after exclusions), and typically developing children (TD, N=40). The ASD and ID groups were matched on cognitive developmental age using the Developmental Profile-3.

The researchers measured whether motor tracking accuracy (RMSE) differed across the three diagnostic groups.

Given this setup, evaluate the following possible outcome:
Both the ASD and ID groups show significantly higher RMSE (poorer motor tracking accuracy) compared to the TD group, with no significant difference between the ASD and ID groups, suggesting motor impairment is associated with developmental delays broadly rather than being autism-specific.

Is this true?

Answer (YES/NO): NO